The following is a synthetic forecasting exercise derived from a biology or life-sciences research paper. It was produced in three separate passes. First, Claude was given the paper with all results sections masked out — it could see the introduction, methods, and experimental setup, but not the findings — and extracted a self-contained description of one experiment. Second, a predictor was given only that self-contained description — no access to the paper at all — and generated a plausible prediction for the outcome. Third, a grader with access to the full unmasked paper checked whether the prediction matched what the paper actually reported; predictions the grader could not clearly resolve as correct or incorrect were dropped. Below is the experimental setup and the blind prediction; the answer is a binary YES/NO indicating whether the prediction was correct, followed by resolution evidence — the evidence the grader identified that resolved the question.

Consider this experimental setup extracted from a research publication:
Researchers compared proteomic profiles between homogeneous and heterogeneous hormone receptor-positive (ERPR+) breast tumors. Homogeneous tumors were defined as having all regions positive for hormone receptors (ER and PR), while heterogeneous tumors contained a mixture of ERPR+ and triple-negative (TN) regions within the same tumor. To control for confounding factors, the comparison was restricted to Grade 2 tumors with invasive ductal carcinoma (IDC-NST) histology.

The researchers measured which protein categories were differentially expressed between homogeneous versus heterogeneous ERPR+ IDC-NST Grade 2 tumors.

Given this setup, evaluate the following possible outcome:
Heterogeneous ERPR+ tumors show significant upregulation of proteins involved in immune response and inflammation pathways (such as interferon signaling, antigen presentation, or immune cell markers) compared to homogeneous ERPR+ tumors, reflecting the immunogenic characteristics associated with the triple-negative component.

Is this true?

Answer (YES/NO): NO